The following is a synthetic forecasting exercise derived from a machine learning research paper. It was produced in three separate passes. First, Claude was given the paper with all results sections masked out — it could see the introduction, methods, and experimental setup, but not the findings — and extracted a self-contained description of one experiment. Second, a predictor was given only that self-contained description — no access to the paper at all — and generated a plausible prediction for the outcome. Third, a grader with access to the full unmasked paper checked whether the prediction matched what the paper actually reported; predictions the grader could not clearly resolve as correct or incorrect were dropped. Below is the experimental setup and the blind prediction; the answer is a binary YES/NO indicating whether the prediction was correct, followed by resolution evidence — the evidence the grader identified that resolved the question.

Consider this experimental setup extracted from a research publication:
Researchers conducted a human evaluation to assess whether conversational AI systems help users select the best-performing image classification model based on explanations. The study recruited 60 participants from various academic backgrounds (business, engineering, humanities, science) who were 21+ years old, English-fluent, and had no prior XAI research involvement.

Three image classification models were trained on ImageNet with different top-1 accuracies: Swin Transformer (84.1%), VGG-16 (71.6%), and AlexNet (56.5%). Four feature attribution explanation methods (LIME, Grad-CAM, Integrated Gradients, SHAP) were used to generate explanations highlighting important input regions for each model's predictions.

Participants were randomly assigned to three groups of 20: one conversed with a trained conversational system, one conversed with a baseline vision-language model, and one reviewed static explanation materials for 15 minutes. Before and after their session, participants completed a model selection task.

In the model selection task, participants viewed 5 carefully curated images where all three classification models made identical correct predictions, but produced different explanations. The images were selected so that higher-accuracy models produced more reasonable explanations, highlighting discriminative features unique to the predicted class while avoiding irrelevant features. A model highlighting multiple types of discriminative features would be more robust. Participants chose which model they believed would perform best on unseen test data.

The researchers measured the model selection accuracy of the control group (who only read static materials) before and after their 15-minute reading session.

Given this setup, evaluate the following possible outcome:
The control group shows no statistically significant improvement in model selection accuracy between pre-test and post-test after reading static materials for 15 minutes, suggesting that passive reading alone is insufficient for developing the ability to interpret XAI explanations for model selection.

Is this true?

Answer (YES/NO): YES